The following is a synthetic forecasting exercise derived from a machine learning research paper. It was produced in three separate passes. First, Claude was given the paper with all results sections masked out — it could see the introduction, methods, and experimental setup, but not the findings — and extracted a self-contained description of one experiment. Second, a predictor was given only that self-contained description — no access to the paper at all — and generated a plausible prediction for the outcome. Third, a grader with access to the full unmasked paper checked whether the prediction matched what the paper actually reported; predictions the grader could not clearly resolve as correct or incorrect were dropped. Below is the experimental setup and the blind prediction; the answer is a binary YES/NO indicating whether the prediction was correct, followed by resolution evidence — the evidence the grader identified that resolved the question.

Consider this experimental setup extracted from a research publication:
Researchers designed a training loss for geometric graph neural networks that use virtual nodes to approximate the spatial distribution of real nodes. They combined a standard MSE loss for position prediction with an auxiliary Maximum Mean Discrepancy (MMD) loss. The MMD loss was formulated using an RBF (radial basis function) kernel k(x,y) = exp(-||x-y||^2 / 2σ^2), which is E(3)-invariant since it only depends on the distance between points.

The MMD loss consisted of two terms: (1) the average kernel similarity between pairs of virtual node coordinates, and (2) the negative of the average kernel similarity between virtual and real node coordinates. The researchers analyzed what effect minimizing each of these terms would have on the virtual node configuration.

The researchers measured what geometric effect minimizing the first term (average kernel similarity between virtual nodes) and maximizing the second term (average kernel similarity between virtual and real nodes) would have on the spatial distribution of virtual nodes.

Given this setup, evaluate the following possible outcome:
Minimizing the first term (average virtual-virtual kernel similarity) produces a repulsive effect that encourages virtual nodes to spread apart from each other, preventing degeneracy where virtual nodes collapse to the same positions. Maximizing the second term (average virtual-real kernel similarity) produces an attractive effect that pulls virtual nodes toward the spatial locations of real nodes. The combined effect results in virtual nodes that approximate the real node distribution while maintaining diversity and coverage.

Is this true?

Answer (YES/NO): YES